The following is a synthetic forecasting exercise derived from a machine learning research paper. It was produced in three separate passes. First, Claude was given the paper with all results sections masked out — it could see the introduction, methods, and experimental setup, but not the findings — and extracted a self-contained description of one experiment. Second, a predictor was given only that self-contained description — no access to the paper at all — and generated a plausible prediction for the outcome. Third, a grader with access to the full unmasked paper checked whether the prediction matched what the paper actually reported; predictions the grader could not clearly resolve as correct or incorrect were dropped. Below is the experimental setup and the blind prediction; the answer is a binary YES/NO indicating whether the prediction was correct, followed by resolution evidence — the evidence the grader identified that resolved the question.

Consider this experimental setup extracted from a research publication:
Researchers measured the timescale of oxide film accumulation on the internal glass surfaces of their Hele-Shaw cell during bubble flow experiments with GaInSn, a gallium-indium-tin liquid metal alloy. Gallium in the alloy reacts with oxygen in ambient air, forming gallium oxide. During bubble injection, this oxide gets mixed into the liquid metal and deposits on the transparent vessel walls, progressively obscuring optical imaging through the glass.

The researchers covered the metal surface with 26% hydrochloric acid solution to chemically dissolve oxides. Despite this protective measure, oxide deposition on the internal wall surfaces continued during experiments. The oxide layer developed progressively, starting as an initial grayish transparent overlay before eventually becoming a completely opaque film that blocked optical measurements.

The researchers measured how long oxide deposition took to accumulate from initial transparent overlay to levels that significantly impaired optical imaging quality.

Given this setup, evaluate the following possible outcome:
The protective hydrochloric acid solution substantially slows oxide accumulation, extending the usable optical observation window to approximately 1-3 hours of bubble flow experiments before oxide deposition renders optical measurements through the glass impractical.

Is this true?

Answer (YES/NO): NO